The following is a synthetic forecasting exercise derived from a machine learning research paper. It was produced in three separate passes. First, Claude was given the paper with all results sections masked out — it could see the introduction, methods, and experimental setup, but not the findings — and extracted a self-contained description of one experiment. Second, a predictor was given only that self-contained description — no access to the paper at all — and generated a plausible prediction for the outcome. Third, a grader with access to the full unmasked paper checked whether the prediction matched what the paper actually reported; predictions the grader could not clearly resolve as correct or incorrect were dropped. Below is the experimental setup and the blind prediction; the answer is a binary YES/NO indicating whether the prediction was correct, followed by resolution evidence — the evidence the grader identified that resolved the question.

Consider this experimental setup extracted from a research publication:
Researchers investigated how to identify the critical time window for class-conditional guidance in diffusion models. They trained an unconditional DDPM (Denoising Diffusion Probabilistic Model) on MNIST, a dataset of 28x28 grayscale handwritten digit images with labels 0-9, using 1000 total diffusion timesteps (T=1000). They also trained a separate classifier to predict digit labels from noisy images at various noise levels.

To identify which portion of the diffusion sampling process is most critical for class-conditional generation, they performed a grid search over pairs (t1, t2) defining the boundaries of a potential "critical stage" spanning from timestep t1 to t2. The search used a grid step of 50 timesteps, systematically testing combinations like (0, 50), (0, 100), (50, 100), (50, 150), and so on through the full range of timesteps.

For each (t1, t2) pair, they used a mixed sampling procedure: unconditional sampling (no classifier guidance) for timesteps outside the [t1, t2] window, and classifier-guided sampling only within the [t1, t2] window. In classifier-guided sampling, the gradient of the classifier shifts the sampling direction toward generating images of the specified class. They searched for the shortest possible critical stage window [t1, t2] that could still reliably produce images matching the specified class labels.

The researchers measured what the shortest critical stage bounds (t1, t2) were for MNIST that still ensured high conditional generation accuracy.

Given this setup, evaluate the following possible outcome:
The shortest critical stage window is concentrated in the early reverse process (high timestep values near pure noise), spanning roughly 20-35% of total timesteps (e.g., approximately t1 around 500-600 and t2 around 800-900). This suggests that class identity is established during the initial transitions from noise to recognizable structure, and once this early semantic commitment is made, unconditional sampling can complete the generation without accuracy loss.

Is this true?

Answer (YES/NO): NO